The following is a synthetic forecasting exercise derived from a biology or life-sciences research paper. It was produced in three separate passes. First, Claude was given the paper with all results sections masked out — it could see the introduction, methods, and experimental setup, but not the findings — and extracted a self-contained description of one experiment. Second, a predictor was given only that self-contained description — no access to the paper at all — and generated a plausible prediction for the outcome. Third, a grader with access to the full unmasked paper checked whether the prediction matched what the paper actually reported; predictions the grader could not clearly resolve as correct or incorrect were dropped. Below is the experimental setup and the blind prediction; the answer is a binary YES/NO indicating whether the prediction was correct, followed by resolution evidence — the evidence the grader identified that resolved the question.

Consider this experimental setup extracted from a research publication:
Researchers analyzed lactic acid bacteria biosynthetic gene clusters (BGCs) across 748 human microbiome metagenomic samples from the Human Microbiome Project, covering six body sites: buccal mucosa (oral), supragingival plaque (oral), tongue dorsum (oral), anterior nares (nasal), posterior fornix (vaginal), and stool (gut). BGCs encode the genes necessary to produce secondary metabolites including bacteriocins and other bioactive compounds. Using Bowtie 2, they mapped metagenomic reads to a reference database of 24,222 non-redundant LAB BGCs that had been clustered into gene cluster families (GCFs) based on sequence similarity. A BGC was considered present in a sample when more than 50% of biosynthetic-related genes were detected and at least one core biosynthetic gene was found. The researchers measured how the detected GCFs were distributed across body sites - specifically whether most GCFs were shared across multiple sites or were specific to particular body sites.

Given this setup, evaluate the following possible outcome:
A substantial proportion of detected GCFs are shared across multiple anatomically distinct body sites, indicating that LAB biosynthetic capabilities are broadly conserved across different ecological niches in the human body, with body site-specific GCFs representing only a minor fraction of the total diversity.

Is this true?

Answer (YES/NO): NO